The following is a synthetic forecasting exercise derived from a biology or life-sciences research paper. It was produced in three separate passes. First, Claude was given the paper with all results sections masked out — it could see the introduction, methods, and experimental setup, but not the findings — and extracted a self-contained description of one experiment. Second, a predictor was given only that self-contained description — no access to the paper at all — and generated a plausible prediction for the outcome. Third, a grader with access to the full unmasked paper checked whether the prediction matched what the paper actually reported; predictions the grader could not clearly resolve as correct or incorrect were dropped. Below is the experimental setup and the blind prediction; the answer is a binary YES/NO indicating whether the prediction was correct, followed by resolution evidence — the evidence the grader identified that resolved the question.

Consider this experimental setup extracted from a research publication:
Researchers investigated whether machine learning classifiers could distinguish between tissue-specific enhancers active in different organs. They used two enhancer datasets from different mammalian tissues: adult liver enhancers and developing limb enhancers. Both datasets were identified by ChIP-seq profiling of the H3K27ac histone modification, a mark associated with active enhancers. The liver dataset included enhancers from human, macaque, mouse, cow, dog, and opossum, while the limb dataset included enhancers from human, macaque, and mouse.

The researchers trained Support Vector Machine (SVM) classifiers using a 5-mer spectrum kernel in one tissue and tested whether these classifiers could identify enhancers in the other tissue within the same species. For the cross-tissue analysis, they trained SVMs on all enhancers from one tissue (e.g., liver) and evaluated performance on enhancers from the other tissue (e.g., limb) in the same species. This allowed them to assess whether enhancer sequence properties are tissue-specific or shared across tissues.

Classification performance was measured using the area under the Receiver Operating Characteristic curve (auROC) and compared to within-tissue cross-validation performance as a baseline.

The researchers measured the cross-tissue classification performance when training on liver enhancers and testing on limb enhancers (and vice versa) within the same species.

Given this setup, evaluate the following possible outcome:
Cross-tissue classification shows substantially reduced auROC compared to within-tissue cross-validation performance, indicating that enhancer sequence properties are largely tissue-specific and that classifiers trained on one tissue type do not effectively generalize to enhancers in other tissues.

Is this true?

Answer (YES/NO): NO